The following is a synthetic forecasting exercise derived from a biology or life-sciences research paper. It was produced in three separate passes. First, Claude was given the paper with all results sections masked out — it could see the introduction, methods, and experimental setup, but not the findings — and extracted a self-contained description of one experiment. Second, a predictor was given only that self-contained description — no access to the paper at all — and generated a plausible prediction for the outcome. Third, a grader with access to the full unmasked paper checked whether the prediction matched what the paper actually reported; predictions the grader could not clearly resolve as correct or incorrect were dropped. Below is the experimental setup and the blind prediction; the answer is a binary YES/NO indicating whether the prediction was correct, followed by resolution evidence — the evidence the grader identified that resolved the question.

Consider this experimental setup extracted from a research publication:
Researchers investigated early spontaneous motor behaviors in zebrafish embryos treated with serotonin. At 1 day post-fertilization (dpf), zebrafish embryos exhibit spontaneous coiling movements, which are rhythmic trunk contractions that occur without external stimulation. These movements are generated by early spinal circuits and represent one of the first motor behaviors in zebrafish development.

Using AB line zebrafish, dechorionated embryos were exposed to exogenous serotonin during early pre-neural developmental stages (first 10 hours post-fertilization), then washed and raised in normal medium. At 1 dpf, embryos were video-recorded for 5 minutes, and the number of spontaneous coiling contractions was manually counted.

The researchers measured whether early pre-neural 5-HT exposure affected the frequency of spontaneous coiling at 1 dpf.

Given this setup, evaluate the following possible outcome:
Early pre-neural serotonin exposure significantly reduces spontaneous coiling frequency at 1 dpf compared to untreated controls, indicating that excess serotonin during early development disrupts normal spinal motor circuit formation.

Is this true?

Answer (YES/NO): NO